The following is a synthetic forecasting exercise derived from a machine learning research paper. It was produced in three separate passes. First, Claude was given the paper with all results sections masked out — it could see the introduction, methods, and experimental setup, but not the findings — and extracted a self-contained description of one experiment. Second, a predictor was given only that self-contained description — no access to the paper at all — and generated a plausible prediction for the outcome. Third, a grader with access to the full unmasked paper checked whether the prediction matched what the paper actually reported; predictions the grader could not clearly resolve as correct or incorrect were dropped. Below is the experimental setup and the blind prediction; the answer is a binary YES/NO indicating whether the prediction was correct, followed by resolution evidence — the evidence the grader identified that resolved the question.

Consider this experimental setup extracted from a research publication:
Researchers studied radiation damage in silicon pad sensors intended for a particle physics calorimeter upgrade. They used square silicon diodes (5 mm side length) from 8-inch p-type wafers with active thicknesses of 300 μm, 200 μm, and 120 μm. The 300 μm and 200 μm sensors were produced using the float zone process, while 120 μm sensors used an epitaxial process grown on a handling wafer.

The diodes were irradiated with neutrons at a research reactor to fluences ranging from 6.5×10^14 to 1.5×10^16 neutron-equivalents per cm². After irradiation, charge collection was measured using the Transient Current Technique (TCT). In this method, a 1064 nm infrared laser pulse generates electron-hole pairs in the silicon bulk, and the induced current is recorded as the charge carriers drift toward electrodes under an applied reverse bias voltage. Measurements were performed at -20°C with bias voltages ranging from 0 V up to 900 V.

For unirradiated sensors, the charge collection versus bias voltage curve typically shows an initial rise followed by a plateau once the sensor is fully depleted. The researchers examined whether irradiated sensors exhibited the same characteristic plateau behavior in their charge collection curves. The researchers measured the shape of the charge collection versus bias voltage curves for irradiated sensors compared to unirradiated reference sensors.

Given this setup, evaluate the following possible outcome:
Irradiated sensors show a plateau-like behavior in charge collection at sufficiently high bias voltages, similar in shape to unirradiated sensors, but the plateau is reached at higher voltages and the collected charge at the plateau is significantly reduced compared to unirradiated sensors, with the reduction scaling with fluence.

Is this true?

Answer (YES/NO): NO